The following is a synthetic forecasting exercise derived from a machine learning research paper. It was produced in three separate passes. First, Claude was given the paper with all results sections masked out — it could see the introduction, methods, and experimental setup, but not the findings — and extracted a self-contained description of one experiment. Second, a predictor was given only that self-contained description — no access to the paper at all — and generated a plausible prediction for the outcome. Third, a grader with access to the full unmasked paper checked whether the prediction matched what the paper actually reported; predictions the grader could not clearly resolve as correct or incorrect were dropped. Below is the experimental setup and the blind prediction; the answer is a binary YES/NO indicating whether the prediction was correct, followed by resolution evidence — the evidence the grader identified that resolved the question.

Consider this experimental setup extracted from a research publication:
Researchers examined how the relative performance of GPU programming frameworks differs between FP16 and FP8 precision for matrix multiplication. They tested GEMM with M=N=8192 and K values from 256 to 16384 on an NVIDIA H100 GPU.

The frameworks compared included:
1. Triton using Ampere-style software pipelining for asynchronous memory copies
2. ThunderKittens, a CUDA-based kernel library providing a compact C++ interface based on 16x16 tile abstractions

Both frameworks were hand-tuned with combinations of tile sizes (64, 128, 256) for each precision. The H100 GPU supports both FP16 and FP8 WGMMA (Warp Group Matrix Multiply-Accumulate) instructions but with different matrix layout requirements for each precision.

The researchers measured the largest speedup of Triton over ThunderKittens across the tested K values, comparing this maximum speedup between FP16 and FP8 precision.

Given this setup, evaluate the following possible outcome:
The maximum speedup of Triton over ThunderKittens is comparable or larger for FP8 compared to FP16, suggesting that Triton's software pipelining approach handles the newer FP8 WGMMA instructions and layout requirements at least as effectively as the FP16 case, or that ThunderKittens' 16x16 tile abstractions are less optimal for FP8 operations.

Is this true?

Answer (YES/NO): YES